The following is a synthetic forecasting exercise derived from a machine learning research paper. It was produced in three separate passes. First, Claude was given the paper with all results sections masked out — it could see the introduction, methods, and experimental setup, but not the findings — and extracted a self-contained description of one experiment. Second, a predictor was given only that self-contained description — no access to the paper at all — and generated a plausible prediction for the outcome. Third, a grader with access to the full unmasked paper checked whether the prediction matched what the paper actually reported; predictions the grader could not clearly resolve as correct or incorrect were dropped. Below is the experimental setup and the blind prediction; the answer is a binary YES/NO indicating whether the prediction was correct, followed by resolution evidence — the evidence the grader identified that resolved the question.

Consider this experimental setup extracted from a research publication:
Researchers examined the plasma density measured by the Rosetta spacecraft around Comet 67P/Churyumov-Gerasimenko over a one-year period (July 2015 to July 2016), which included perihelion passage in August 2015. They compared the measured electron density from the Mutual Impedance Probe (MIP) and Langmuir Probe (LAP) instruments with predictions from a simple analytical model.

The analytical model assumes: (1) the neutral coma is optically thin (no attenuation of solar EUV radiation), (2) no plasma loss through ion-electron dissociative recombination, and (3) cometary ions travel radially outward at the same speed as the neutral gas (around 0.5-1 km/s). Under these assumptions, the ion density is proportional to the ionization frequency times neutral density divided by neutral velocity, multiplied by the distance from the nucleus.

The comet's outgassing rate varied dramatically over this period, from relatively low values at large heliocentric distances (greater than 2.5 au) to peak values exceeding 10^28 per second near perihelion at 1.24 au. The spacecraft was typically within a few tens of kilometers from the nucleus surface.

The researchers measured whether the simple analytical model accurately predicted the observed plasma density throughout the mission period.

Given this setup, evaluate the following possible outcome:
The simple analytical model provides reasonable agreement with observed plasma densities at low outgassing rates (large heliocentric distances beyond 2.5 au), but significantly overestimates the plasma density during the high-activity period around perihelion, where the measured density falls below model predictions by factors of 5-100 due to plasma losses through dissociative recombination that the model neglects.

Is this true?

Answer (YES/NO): NO